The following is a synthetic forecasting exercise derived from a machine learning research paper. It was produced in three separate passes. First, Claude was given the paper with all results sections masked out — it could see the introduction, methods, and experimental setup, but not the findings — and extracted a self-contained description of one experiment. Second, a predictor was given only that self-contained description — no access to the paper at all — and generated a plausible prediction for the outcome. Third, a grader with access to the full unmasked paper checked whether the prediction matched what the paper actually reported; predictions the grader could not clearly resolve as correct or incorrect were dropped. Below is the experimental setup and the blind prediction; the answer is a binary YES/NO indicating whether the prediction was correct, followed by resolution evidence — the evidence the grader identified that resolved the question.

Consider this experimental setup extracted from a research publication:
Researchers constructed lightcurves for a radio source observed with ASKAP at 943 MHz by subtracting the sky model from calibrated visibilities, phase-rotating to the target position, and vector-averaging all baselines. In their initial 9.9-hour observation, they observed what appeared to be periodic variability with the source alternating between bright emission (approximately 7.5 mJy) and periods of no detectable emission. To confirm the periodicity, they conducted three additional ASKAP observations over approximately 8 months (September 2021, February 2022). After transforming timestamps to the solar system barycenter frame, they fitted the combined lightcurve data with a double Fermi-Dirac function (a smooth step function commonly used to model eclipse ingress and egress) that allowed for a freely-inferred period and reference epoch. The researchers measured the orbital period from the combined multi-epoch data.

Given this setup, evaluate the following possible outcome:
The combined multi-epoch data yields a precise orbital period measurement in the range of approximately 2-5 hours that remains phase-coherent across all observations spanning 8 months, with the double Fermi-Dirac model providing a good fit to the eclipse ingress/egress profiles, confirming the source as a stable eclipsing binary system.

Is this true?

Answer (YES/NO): NO